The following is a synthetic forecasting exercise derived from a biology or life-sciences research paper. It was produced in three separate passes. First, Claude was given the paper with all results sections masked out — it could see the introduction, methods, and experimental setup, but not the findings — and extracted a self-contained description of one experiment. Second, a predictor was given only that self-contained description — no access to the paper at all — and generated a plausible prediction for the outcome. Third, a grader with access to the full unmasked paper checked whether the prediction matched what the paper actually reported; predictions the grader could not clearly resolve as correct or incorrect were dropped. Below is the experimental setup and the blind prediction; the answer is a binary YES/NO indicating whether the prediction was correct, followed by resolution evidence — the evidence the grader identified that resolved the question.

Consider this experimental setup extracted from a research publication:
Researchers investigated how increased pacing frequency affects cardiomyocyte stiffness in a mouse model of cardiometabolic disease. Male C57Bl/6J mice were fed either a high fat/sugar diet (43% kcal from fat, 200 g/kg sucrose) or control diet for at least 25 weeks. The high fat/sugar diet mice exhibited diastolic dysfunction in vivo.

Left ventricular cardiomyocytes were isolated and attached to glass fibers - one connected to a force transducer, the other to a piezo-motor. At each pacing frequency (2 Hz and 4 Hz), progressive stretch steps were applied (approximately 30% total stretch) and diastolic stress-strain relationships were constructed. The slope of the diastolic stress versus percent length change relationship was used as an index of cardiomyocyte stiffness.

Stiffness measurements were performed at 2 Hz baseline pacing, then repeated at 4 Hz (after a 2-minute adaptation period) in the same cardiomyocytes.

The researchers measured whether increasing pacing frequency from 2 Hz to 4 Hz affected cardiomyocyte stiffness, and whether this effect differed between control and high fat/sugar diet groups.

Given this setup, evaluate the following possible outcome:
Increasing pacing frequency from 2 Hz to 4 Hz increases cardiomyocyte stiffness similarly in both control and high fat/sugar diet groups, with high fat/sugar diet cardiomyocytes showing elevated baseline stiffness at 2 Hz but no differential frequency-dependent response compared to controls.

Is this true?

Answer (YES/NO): NO